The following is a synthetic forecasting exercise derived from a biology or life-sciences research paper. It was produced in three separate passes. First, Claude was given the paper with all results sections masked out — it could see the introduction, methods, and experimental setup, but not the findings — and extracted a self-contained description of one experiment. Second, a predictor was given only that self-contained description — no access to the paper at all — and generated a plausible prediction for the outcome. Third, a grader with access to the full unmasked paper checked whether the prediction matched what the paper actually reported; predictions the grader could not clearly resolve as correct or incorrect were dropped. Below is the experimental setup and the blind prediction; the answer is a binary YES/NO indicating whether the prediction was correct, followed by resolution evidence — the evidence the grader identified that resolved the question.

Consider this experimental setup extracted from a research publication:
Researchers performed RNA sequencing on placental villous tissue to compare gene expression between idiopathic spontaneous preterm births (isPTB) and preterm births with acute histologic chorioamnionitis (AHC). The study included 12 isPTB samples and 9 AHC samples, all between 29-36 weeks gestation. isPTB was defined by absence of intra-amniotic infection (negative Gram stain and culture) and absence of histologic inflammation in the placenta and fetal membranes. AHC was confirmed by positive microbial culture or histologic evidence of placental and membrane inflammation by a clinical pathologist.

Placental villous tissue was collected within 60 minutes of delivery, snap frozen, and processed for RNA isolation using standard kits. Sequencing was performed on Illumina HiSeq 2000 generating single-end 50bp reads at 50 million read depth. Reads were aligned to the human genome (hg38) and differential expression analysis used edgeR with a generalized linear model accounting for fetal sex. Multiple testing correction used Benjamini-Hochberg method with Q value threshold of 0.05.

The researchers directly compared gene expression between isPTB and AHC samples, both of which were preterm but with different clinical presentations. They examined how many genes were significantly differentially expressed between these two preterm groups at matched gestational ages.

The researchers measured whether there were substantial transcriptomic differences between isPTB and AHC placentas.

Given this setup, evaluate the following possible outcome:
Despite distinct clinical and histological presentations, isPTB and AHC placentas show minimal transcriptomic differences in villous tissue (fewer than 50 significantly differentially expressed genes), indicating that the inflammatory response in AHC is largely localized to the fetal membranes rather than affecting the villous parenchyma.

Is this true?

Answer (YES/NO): NO